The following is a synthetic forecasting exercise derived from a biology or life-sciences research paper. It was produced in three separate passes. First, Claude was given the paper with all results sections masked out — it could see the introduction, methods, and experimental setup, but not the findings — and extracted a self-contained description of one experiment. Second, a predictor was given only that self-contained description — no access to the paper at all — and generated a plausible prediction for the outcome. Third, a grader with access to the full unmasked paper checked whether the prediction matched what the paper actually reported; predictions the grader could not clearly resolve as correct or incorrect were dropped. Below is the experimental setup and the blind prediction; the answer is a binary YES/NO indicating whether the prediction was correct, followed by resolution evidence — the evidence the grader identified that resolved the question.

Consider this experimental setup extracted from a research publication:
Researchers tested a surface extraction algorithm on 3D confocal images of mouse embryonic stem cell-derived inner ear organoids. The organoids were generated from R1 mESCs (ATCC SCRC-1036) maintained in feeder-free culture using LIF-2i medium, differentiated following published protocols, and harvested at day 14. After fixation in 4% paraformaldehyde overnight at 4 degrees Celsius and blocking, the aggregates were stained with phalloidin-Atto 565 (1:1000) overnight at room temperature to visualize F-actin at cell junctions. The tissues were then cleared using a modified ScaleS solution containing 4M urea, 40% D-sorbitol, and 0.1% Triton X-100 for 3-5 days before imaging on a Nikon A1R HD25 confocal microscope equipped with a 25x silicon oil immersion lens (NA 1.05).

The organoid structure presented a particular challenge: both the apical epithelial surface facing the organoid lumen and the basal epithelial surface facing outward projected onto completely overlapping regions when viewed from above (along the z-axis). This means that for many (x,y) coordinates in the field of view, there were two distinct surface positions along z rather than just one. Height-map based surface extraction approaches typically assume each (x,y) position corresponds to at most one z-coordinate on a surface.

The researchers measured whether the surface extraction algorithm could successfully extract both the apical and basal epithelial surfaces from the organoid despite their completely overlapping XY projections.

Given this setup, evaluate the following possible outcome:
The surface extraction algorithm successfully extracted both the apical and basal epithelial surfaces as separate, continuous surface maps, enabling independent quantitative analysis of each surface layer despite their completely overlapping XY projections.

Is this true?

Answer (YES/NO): YES